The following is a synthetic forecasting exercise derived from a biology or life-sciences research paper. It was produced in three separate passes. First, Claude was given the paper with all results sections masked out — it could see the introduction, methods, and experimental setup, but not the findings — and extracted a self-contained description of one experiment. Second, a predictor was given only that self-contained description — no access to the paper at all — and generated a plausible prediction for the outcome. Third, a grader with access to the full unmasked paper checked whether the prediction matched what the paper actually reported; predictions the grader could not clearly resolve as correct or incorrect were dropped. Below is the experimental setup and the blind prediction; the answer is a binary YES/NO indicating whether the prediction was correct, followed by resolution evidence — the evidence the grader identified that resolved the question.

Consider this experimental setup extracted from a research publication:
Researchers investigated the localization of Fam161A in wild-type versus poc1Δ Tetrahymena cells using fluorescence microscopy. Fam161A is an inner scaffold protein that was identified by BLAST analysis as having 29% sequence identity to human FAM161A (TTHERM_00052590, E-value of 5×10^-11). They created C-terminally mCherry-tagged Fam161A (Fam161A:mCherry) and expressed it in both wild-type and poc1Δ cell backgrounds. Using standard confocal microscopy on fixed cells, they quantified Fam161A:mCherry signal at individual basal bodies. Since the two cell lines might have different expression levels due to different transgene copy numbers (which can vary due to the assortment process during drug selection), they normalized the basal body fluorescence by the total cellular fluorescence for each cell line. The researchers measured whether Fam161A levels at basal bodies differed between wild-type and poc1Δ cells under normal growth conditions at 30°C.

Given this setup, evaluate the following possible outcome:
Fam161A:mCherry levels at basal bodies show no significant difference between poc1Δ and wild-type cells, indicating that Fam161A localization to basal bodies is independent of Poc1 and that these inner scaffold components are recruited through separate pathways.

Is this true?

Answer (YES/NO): NO